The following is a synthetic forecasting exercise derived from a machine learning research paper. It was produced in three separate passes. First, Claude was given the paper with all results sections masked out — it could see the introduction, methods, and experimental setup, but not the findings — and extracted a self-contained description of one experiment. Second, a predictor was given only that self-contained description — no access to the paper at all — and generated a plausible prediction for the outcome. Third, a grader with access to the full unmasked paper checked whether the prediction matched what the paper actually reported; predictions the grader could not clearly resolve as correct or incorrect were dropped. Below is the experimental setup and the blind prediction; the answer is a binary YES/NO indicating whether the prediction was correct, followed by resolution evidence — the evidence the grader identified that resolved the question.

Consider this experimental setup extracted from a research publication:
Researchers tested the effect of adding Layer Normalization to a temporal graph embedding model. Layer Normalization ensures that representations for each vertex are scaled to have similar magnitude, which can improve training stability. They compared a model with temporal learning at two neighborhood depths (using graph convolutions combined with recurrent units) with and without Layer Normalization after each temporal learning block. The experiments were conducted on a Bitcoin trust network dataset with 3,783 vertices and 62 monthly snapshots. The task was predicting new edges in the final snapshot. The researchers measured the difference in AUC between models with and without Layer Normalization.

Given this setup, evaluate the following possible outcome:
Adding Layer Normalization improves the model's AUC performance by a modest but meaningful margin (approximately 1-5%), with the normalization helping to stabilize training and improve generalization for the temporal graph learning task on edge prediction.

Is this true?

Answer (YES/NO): NO